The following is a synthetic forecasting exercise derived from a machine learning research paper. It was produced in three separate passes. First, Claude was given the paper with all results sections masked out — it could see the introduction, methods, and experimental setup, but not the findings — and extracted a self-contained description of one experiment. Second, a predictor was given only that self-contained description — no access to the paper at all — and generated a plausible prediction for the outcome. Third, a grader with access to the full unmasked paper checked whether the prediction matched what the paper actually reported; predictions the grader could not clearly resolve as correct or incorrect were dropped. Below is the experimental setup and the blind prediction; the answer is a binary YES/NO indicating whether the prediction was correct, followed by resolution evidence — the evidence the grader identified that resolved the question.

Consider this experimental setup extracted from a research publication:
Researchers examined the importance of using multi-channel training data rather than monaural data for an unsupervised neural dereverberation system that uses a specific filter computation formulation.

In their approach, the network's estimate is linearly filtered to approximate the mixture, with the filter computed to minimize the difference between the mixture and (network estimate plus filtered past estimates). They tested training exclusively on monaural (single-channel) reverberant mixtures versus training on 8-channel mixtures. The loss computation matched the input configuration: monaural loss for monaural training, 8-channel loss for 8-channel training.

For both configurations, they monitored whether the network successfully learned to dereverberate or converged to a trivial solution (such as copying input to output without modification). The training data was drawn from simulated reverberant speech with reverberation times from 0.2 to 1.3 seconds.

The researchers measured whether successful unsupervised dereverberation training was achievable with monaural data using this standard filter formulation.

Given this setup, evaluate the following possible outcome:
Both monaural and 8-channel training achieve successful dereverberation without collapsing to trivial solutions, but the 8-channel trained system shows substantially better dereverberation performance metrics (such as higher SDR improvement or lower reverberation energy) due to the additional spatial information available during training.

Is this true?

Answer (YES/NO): NO